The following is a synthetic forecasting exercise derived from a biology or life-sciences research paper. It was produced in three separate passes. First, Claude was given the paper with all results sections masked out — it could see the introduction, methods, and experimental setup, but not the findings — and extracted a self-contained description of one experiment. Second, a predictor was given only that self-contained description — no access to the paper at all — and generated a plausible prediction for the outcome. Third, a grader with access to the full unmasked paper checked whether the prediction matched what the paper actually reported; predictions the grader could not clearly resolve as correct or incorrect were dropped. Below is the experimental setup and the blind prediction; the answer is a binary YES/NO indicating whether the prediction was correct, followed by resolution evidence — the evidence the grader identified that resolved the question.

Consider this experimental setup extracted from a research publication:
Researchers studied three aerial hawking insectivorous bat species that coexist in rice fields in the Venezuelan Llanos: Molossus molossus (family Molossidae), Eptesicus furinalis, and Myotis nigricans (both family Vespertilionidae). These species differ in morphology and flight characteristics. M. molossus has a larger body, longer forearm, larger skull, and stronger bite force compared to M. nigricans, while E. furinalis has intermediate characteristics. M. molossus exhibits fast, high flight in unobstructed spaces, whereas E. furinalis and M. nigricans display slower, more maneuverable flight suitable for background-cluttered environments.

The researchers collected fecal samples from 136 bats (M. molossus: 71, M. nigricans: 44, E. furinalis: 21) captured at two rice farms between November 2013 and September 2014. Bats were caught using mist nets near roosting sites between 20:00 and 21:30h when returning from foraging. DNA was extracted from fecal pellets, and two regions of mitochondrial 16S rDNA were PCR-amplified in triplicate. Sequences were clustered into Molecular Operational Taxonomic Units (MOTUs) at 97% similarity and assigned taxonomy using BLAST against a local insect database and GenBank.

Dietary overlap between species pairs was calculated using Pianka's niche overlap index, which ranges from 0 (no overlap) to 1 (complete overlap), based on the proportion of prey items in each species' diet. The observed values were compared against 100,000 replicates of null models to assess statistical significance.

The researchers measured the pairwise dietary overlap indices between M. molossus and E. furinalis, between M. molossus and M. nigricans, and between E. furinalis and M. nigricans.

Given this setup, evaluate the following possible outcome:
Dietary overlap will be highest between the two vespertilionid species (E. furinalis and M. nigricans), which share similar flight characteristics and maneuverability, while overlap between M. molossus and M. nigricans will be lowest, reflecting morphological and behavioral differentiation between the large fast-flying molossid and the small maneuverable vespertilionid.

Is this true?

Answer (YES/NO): YES